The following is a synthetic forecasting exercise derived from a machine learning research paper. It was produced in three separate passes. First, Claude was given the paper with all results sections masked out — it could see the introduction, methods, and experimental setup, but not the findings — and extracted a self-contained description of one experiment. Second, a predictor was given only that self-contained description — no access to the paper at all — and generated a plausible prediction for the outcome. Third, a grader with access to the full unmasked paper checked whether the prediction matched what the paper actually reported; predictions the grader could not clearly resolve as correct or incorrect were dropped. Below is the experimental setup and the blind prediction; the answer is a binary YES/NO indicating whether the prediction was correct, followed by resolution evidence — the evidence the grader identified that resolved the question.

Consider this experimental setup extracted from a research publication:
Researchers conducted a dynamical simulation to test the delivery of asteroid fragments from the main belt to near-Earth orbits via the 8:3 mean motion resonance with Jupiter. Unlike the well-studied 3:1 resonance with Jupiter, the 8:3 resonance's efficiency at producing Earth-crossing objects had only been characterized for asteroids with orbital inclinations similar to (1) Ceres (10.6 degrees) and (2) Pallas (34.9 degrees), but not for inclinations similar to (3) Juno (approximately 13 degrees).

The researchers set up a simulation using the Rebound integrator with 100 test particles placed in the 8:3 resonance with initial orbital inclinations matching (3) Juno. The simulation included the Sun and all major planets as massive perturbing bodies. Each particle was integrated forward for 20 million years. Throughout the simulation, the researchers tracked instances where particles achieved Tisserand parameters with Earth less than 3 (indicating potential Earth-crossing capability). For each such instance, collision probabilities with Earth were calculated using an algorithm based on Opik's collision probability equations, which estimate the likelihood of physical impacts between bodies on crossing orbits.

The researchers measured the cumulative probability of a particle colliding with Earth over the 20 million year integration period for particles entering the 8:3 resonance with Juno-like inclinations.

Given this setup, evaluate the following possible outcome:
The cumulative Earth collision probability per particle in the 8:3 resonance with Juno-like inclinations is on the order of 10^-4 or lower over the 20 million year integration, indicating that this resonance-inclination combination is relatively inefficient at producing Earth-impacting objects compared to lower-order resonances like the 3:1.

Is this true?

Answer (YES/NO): NO